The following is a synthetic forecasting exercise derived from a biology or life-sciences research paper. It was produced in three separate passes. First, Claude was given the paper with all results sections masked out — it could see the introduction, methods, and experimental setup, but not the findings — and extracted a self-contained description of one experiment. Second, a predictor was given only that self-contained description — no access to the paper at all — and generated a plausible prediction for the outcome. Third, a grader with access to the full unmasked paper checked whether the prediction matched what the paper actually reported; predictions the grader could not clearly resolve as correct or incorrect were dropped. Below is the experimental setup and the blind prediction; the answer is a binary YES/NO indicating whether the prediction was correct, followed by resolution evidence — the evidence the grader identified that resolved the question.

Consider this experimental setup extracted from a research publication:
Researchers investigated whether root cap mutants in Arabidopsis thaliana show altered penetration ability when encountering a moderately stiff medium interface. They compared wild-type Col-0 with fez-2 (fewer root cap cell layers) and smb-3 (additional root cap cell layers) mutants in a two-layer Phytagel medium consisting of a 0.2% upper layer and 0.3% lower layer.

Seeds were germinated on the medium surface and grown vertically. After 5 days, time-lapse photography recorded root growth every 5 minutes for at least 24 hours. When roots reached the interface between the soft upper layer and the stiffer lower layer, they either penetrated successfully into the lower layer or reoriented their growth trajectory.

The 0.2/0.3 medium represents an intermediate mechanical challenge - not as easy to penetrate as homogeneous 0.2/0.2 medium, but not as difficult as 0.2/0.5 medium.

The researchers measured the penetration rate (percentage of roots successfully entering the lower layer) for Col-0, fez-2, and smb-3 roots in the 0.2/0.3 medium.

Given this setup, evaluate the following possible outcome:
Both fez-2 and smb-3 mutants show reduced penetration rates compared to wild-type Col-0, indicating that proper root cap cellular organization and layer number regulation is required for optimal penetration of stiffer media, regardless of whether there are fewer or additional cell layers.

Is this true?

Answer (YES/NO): NO